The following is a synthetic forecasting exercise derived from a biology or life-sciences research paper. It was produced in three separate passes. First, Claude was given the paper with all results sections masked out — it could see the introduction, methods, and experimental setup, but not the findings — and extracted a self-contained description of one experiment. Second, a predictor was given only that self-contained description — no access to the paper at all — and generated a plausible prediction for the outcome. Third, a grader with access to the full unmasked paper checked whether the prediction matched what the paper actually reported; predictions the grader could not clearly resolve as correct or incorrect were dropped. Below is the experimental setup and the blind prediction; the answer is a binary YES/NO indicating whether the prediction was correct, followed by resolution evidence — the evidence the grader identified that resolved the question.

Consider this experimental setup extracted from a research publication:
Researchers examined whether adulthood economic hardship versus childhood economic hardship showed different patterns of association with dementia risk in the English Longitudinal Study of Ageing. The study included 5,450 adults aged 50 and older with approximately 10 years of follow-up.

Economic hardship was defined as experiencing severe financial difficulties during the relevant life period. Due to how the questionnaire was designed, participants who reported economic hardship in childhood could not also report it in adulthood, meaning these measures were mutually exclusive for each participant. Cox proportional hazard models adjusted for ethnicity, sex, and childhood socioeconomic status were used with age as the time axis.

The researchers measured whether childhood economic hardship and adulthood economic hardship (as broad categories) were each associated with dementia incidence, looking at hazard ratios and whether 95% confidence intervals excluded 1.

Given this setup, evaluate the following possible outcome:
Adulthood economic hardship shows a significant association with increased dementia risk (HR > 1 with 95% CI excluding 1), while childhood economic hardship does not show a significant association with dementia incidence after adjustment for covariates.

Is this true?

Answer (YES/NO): YES